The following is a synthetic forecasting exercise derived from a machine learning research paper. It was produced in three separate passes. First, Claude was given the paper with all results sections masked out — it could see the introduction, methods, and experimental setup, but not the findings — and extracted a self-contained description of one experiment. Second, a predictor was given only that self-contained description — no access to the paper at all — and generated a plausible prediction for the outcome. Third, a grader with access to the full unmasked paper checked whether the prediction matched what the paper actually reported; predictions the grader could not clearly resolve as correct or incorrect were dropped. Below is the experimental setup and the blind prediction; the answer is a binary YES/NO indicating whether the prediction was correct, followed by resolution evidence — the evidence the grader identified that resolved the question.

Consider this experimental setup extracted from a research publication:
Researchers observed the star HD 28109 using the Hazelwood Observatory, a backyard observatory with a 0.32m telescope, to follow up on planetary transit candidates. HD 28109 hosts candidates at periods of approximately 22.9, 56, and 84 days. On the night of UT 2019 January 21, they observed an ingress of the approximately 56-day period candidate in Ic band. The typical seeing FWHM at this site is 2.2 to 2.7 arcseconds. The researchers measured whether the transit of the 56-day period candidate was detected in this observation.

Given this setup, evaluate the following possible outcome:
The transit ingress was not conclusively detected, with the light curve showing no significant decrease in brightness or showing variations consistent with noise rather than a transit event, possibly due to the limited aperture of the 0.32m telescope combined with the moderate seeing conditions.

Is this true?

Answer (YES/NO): YES